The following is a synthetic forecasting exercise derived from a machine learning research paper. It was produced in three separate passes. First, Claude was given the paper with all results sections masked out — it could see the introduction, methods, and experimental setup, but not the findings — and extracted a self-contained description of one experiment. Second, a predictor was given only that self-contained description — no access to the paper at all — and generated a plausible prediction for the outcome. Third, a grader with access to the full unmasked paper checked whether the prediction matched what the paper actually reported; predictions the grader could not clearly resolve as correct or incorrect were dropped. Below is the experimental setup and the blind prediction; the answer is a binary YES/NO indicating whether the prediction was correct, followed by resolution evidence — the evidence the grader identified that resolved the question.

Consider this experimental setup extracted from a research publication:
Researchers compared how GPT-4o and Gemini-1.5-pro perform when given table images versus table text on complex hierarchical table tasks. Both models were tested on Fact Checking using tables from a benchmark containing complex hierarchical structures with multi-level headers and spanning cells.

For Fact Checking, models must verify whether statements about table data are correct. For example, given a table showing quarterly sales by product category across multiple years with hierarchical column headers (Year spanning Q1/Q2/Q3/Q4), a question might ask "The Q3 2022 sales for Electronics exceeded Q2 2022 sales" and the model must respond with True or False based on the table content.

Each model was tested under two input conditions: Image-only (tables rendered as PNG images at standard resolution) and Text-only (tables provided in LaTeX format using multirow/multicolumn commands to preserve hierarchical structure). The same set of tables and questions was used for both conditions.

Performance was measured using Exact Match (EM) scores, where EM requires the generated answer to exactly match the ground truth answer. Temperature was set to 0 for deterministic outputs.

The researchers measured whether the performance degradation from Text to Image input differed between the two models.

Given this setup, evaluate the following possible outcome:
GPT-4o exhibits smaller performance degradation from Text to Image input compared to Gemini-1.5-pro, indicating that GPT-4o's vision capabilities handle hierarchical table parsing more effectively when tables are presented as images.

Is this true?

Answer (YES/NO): NO